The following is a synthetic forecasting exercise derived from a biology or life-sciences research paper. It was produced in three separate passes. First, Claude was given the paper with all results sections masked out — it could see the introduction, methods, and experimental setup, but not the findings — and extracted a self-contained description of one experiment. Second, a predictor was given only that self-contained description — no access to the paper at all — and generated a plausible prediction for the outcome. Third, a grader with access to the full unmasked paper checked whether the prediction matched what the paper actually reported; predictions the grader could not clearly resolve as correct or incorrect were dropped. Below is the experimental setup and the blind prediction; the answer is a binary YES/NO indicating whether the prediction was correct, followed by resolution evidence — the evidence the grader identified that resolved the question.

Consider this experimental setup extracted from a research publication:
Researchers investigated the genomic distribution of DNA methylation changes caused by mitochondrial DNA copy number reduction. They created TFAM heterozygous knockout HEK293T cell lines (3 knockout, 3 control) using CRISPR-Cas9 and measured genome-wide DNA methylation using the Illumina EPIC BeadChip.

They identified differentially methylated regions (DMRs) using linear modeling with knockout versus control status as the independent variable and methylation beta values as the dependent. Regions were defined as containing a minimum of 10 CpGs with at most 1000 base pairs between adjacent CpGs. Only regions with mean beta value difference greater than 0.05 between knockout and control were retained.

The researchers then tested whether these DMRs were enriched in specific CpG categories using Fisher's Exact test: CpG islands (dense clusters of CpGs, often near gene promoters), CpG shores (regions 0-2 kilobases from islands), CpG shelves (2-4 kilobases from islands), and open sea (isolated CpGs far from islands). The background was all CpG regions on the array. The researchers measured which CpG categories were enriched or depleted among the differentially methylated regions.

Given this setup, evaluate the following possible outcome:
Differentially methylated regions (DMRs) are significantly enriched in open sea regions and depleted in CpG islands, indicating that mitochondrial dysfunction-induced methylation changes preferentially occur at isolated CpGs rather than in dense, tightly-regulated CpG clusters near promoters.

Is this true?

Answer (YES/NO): NO